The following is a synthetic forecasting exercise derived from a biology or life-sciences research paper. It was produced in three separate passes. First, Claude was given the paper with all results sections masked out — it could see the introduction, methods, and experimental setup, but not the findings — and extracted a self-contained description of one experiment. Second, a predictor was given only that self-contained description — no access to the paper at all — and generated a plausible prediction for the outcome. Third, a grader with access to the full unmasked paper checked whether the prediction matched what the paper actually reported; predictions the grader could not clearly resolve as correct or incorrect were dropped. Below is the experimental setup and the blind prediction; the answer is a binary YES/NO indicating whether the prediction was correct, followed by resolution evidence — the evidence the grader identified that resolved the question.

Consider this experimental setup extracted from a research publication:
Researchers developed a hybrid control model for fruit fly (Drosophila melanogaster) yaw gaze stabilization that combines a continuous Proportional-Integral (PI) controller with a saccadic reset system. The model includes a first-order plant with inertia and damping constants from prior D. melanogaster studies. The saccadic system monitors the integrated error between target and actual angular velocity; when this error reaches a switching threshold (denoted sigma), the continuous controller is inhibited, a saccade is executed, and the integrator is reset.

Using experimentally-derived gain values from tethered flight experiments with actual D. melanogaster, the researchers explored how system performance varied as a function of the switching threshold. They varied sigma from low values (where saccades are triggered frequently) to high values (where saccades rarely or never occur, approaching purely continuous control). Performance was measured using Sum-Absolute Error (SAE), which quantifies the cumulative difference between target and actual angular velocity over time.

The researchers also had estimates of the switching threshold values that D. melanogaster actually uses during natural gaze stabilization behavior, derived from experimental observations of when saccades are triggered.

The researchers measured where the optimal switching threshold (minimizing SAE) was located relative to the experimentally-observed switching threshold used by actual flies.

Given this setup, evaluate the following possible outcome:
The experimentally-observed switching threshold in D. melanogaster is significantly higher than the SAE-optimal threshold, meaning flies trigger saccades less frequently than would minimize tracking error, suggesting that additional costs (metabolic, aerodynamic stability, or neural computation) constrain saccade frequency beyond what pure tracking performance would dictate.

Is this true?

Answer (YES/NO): NO